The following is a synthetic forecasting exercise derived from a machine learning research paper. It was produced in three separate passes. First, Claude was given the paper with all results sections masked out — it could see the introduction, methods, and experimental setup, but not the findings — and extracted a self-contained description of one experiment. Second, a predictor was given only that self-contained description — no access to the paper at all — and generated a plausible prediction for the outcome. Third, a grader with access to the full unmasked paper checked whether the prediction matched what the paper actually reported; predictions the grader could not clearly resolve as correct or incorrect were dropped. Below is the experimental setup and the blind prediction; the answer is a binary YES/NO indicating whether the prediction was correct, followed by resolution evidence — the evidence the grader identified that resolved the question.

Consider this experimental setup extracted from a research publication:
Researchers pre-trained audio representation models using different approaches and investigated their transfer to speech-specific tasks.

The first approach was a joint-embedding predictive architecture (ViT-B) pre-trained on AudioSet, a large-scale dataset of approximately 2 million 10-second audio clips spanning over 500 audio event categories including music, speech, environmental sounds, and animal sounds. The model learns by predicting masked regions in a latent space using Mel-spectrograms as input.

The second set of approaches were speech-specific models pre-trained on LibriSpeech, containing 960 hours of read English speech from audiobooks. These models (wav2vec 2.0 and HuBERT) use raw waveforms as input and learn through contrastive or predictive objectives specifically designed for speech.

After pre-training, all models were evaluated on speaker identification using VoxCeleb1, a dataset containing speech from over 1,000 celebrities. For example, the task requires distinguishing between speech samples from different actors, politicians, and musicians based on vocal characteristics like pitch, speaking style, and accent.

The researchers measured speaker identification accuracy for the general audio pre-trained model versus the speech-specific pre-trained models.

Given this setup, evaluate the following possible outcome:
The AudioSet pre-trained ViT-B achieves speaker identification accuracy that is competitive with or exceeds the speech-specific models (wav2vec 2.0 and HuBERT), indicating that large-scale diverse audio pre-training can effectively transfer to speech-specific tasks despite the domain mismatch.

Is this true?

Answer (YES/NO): YES